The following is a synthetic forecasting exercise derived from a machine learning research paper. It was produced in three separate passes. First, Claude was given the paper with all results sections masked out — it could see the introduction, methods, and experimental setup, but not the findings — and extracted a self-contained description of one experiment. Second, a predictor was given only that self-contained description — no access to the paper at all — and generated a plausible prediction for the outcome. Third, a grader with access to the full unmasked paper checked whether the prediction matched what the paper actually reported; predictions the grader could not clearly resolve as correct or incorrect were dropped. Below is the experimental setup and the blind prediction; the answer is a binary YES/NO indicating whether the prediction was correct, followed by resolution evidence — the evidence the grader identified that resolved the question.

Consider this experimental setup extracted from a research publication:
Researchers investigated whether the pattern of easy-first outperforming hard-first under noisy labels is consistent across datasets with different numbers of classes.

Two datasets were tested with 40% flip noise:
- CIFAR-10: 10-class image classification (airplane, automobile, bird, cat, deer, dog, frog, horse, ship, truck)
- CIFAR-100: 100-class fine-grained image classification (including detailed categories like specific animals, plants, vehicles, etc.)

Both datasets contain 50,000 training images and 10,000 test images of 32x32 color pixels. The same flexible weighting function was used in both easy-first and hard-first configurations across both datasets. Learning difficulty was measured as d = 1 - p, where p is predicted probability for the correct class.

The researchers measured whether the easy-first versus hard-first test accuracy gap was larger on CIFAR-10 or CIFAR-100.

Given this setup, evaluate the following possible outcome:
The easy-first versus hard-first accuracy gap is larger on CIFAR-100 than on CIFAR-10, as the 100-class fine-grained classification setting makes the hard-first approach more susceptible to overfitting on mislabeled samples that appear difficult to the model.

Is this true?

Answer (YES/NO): YES